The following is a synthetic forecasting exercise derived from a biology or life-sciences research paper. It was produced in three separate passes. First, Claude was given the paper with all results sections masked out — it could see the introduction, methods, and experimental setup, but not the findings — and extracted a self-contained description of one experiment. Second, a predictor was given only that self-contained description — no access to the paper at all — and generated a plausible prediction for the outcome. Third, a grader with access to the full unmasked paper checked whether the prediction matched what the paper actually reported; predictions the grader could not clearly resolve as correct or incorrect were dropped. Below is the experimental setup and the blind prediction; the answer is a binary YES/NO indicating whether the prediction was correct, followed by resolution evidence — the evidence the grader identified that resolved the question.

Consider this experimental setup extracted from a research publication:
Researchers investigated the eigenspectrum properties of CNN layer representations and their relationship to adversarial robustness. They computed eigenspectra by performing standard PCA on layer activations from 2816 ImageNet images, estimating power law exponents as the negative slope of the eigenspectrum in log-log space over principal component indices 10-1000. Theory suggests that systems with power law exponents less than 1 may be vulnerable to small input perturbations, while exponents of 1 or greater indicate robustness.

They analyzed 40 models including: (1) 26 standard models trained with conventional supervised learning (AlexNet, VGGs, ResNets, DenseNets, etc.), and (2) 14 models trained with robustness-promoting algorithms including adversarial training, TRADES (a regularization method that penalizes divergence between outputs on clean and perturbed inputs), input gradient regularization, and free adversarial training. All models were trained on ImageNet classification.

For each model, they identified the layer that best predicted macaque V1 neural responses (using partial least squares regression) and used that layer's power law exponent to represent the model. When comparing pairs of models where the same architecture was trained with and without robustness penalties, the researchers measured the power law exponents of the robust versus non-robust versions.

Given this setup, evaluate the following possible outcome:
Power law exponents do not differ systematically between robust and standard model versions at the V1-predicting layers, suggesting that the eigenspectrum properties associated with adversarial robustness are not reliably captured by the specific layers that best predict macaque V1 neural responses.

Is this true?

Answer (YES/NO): NO